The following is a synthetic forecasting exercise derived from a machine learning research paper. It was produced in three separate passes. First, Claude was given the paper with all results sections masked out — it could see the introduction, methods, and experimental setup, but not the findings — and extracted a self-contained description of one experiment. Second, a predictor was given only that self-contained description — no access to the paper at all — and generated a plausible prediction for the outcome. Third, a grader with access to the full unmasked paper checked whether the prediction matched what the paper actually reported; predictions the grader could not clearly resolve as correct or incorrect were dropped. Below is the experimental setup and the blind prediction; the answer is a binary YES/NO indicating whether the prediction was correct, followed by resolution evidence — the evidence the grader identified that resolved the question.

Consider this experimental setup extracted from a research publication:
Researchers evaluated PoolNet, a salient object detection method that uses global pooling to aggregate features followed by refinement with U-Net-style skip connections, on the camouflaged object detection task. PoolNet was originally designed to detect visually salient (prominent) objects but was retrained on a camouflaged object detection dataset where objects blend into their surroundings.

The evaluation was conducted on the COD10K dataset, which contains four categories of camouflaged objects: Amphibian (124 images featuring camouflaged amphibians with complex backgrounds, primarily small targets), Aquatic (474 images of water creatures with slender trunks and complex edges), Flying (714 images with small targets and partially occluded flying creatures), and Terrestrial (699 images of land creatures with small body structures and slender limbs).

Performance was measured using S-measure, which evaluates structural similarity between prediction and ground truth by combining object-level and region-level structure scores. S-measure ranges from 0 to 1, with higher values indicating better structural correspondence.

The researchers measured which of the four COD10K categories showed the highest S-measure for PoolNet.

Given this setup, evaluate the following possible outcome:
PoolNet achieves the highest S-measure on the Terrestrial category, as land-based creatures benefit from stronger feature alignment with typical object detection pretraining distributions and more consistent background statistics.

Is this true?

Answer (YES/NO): NO